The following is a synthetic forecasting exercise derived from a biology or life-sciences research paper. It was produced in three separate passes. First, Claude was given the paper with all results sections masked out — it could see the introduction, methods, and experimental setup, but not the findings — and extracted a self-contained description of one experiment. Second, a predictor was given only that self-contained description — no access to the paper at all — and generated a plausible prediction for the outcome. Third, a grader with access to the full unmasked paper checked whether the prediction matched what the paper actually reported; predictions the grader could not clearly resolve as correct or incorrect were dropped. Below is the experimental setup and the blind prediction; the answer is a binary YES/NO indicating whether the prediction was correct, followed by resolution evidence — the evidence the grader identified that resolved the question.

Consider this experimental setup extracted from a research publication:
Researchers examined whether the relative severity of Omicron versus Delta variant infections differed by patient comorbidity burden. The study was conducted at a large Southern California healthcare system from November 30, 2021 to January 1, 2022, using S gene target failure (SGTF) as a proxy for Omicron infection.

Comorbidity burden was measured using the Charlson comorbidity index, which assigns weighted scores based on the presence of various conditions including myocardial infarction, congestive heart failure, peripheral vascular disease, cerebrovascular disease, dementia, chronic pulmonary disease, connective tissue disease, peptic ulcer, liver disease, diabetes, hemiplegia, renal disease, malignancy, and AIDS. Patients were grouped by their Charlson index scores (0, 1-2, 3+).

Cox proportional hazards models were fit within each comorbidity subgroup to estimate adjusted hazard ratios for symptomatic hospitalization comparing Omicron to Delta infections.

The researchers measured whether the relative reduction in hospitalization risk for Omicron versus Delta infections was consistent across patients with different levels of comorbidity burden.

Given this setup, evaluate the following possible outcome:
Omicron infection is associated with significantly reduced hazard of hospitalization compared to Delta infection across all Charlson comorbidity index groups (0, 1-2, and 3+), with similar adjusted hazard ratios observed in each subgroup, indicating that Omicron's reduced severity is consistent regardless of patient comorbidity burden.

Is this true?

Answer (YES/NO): YES